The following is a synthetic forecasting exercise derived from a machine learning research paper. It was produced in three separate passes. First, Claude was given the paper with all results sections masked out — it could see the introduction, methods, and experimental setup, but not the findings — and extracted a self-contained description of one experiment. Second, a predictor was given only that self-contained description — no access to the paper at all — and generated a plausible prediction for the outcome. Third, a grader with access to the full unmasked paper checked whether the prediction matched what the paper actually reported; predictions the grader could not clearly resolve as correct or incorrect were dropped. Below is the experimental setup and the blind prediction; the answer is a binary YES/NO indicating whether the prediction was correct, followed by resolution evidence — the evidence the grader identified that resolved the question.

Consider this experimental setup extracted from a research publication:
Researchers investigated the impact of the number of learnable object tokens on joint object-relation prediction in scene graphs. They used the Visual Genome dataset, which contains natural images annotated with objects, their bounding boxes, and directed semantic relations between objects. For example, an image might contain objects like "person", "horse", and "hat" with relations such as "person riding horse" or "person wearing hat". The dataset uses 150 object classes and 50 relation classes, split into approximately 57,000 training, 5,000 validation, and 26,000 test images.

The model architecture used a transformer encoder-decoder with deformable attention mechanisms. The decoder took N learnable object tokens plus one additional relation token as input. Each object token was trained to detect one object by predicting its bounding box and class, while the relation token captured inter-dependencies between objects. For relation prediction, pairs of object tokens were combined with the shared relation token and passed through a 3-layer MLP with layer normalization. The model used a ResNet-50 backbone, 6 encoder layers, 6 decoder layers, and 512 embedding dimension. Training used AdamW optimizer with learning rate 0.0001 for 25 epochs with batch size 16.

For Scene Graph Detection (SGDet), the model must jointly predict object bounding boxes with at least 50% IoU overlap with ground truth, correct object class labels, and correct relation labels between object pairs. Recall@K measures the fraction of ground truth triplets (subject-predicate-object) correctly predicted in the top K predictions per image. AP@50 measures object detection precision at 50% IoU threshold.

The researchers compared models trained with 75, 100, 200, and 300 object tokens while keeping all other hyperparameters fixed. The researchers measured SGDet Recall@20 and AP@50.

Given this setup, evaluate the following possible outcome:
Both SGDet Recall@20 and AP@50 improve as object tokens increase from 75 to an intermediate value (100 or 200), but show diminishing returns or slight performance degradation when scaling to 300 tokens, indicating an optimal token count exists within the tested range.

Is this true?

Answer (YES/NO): YES